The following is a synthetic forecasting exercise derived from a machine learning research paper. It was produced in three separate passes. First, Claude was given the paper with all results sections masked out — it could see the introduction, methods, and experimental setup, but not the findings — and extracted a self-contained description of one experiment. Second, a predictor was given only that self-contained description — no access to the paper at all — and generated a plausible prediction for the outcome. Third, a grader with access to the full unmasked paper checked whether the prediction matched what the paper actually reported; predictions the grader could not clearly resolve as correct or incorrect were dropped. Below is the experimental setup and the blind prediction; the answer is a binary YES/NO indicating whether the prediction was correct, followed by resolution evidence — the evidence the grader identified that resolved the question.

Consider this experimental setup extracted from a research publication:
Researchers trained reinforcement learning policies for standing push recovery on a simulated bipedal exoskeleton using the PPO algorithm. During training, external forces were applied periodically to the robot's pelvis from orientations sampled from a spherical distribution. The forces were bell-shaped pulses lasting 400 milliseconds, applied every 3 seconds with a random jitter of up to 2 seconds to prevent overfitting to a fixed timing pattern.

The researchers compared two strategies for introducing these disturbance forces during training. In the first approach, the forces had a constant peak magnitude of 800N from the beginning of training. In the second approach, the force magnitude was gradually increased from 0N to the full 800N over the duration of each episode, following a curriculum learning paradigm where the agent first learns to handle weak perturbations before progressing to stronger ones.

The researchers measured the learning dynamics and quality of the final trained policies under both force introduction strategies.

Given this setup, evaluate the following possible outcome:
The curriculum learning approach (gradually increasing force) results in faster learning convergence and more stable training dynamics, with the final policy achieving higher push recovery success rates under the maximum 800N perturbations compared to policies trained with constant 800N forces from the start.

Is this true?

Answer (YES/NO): NO